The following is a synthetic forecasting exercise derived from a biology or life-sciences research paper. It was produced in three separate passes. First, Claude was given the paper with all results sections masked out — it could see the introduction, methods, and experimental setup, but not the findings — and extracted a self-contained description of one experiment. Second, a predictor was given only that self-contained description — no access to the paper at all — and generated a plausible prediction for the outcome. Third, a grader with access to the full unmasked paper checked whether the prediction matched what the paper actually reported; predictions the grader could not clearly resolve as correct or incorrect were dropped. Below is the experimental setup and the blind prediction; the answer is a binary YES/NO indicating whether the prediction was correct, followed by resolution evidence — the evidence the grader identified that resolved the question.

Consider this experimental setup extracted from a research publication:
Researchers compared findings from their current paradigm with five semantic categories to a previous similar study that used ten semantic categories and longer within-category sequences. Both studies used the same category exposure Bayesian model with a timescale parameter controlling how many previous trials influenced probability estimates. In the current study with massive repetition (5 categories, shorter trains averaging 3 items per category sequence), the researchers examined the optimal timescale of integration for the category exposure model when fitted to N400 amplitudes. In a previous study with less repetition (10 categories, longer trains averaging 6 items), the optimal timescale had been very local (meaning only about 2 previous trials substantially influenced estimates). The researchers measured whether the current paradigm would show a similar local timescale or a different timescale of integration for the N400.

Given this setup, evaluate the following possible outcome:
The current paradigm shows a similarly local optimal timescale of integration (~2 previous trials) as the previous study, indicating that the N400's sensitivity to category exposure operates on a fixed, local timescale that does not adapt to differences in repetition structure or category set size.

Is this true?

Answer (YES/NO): NO